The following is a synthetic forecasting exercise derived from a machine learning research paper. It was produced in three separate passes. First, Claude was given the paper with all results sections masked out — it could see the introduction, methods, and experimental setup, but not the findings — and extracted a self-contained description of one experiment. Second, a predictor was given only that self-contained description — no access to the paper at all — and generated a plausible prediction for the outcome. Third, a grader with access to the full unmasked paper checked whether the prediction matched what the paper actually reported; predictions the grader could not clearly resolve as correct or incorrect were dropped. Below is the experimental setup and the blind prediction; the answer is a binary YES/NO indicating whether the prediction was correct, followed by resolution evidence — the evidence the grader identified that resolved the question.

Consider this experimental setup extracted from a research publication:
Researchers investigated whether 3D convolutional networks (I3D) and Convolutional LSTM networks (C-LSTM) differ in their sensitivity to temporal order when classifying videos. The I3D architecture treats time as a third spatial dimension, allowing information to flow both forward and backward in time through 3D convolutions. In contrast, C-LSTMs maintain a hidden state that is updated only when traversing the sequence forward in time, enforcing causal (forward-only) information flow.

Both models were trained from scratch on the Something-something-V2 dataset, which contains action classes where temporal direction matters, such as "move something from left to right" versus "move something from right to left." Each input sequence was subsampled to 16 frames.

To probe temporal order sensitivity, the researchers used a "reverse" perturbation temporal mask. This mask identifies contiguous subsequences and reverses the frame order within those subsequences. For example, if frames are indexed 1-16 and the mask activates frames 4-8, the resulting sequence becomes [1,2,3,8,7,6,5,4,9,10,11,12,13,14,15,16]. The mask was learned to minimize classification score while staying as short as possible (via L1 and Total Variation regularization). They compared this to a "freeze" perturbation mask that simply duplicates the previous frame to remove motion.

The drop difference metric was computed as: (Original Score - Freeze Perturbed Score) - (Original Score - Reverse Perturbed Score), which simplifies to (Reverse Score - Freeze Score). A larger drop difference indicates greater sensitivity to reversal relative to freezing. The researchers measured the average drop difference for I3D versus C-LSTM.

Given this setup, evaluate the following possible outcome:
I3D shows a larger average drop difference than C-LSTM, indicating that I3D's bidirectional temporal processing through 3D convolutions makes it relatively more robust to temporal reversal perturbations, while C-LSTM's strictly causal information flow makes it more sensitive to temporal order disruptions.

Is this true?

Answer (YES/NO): YES